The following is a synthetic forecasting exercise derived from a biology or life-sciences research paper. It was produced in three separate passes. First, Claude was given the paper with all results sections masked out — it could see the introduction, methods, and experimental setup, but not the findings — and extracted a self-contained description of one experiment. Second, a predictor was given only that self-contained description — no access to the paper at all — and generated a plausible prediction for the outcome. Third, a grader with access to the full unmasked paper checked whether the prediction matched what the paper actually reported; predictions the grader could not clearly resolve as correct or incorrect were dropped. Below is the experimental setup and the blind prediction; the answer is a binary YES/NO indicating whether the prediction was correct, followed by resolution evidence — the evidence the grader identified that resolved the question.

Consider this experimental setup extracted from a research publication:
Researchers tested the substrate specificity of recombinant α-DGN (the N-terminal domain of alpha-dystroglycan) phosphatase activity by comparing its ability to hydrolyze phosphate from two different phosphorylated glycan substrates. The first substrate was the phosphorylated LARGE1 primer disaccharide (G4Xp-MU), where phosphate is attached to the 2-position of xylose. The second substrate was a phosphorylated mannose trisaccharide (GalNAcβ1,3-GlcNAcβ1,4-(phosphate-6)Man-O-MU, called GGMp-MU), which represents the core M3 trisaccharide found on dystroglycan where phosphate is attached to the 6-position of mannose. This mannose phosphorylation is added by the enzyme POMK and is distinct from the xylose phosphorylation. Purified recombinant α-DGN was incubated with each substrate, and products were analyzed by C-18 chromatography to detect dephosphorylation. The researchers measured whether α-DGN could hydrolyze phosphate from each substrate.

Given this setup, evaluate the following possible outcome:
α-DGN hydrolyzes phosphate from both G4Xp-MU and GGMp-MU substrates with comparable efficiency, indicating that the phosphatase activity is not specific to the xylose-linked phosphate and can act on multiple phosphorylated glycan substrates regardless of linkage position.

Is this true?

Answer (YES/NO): NO